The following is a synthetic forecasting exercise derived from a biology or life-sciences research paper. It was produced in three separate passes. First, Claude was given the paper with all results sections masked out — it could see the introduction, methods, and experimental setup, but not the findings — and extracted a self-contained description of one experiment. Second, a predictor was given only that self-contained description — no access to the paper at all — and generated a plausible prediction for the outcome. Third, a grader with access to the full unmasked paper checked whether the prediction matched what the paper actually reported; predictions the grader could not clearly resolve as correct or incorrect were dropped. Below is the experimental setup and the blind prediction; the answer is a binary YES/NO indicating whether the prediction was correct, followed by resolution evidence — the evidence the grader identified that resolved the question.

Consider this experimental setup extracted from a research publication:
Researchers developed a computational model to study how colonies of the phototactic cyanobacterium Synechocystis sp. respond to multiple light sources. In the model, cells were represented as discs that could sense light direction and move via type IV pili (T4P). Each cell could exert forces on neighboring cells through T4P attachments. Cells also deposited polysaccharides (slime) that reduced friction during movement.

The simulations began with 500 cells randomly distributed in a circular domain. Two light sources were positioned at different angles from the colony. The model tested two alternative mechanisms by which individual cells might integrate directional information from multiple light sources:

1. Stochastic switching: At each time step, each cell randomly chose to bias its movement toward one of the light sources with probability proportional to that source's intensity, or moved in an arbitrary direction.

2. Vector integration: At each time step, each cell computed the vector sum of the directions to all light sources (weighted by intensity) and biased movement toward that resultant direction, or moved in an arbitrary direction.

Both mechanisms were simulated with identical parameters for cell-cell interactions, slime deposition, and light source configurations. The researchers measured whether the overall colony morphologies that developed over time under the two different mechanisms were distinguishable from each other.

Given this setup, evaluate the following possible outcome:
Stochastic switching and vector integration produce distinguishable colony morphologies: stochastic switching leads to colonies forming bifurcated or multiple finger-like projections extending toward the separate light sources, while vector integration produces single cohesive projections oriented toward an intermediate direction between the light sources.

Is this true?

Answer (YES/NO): NO